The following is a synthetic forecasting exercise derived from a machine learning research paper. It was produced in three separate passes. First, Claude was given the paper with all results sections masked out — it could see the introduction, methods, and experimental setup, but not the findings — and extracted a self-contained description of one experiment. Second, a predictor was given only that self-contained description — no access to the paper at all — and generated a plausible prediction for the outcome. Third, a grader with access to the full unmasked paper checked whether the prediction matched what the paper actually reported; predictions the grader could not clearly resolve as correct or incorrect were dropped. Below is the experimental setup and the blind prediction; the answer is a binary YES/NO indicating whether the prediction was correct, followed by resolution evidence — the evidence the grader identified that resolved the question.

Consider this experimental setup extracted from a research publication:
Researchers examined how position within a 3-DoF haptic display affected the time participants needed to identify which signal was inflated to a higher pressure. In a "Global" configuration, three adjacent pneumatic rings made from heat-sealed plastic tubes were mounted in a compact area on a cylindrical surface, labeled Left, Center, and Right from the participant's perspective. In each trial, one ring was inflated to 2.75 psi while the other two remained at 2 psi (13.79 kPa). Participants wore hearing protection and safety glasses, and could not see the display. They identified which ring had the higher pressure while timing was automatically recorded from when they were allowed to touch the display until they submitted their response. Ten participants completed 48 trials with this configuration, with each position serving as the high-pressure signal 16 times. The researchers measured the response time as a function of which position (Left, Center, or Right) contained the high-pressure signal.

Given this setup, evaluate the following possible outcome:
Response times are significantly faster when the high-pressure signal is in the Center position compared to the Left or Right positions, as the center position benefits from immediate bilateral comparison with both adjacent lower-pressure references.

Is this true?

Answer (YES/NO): NO